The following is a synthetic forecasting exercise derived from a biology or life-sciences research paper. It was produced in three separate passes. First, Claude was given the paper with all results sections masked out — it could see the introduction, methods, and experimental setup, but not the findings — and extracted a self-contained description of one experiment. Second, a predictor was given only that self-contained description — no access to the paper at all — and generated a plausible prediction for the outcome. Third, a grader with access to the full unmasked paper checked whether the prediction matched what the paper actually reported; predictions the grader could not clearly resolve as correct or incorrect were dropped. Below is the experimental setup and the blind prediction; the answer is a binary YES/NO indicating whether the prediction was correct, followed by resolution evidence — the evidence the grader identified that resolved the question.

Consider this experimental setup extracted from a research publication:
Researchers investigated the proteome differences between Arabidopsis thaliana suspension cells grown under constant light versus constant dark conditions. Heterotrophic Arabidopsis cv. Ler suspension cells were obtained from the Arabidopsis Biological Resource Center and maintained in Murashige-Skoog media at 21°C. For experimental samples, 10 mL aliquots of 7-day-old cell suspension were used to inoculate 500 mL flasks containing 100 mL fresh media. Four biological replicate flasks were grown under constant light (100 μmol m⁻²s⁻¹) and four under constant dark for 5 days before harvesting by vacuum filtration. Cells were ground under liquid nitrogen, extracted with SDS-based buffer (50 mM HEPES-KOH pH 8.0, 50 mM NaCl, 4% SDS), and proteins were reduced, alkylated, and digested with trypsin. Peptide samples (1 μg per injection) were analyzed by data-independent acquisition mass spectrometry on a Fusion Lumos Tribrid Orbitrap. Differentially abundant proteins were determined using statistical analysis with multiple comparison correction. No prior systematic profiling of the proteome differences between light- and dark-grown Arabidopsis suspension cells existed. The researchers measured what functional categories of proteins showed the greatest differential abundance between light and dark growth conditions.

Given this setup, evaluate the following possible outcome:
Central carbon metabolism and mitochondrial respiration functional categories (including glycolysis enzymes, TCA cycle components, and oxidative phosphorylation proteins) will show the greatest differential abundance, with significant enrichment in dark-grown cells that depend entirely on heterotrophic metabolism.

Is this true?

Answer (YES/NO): NO